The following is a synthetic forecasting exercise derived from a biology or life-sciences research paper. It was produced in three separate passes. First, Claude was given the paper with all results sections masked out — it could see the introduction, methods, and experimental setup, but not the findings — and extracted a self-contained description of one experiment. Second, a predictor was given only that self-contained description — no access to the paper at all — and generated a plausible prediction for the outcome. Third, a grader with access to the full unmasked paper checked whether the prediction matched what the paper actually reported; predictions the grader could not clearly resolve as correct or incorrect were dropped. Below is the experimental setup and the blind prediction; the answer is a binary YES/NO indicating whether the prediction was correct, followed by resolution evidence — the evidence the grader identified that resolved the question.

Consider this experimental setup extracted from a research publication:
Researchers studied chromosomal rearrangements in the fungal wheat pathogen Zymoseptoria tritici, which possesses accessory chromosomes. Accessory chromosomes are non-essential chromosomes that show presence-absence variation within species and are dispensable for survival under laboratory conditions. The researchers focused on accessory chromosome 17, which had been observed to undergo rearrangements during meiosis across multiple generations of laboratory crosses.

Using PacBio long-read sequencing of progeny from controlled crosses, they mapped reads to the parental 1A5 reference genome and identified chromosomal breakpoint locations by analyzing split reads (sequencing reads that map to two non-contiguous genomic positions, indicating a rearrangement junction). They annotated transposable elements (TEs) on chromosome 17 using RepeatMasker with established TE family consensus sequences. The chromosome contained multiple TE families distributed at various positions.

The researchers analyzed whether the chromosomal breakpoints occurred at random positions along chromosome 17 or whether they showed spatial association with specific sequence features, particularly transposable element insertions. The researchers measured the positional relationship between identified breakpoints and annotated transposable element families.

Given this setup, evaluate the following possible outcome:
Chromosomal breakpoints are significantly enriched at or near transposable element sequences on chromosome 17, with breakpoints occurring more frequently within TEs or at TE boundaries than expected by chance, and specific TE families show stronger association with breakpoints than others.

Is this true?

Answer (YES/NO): YES